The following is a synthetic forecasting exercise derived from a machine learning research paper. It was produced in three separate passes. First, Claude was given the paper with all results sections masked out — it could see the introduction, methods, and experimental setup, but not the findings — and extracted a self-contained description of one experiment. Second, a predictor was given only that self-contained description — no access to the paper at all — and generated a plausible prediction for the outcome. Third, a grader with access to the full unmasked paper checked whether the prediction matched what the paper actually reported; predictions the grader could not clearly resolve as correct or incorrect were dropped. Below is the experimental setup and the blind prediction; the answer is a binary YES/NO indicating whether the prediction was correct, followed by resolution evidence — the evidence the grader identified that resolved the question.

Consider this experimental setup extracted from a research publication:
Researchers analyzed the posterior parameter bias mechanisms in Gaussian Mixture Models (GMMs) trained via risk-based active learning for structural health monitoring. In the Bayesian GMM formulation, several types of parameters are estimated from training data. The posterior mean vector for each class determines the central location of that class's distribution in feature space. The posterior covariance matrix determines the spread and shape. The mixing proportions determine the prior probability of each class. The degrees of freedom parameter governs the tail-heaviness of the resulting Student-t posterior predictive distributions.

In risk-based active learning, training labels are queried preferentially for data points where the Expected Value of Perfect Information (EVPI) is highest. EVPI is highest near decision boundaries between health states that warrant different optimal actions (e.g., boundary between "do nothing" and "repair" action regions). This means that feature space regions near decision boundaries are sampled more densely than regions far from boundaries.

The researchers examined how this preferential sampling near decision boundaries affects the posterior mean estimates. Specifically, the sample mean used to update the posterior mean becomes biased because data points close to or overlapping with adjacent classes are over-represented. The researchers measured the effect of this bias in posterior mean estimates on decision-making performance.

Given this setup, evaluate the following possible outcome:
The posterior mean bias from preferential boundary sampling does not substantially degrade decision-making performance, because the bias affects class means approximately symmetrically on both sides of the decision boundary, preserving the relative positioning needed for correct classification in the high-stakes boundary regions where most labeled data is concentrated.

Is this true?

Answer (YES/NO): NO